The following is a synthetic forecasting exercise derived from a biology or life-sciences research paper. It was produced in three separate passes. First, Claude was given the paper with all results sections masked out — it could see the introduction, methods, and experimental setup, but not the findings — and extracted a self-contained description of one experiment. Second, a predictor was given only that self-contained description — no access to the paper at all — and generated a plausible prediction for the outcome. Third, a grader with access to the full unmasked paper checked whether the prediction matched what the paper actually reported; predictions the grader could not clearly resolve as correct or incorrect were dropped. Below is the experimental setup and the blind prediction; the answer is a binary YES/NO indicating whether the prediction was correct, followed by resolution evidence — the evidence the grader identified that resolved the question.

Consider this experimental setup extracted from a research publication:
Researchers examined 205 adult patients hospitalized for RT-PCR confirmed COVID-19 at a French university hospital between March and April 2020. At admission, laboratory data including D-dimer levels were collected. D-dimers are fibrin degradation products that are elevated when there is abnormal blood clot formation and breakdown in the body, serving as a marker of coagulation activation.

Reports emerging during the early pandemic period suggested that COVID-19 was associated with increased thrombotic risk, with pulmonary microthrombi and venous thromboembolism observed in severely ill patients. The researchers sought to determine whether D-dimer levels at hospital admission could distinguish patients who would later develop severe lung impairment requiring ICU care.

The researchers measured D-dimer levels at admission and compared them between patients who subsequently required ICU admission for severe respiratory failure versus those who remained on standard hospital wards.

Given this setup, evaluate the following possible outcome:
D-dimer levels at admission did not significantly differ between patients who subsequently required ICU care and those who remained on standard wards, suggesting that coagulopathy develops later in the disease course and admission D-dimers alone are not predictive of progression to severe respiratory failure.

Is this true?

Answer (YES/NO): NO